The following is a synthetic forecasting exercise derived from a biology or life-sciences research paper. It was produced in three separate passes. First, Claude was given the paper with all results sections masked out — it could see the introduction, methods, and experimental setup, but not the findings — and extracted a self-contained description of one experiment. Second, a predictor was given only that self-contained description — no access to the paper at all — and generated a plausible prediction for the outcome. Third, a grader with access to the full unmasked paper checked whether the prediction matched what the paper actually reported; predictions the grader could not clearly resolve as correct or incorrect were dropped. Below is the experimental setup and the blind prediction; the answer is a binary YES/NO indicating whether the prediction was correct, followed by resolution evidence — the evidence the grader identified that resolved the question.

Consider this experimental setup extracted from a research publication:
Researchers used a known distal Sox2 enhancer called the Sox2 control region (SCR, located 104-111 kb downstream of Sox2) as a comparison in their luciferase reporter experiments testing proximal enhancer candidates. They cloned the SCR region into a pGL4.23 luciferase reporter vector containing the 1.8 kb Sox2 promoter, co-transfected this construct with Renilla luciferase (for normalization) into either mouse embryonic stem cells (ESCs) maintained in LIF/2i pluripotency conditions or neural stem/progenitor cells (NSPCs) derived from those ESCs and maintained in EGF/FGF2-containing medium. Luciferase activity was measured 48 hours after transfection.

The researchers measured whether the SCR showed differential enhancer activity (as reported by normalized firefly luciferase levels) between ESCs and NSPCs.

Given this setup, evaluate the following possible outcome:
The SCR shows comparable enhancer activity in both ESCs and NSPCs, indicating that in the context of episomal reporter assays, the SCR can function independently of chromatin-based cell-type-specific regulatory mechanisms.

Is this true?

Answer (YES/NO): NO